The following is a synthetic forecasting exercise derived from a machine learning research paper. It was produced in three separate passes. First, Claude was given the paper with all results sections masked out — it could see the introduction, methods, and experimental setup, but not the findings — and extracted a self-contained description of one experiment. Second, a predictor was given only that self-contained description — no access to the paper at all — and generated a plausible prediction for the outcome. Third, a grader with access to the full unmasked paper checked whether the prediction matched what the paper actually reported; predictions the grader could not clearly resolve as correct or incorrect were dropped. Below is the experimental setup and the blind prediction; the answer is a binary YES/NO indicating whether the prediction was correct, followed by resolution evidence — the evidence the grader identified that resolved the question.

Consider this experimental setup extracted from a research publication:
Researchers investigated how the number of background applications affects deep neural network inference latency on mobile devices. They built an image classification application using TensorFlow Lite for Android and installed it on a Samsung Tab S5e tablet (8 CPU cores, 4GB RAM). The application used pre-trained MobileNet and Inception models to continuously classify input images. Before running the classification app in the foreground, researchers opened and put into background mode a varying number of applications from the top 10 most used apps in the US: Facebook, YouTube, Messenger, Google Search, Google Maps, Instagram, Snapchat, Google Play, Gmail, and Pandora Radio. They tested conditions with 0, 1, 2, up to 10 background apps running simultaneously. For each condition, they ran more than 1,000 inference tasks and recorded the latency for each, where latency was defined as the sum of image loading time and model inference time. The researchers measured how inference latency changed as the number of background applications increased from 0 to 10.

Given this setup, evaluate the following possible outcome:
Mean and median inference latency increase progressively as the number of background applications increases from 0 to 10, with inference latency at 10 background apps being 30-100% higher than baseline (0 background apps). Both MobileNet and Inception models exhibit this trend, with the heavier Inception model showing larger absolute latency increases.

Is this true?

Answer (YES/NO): NO